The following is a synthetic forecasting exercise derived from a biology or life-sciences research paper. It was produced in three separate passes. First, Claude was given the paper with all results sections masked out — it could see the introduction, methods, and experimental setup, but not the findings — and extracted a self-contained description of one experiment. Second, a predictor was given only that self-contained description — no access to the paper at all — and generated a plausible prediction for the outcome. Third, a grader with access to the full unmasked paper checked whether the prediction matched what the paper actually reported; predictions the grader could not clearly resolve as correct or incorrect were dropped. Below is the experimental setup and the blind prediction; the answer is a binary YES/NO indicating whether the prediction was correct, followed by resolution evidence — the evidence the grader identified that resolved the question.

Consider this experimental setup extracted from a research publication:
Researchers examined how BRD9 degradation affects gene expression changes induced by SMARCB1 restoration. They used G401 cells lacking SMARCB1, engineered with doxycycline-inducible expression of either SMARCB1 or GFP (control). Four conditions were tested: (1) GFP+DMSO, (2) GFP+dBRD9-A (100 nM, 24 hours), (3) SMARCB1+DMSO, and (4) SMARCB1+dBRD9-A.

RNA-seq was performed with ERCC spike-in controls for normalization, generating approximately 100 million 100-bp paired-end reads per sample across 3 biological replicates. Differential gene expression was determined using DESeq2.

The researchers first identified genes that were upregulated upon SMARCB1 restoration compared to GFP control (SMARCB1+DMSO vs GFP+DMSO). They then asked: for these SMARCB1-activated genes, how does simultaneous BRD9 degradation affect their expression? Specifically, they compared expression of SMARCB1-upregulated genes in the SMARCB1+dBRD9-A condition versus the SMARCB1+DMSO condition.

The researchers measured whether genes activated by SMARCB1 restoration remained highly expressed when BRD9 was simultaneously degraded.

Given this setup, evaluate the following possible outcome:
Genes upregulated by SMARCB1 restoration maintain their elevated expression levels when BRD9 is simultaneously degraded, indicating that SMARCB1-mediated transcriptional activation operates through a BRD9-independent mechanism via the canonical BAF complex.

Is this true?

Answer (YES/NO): YES